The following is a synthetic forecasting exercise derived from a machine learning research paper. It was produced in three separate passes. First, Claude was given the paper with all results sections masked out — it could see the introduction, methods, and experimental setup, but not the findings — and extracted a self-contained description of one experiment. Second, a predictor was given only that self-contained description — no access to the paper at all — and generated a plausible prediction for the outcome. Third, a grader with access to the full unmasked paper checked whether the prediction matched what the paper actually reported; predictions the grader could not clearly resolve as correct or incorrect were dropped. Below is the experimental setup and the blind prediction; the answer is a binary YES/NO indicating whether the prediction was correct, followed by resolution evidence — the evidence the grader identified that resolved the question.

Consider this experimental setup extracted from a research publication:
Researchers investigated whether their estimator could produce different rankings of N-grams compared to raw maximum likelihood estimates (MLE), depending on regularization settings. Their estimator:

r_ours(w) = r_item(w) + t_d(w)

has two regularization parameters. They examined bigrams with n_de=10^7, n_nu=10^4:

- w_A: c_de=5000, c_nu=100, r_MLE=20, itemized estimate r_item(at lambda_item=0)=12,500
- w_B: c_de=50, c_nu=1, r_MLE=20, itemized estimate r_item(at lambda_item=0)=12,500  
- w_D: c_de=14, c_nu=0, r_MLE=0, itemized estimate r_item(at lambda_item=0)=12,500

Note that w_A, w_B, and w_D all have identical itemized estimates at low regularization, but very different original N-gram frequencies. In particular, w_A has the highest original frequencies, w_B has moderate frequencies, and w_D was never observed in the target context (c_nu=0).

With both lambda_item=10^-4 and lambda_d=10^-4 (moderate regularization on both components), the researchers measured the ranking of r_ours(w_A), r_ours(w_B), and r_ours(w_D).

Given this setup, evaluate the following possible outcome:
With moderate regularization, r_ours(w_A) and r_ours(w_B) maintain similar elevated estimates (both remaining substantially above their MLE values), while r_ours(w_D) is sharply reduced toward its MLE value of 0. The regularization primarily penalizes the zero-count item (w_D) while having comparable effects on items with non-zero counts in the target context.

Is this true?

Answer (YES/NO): NO